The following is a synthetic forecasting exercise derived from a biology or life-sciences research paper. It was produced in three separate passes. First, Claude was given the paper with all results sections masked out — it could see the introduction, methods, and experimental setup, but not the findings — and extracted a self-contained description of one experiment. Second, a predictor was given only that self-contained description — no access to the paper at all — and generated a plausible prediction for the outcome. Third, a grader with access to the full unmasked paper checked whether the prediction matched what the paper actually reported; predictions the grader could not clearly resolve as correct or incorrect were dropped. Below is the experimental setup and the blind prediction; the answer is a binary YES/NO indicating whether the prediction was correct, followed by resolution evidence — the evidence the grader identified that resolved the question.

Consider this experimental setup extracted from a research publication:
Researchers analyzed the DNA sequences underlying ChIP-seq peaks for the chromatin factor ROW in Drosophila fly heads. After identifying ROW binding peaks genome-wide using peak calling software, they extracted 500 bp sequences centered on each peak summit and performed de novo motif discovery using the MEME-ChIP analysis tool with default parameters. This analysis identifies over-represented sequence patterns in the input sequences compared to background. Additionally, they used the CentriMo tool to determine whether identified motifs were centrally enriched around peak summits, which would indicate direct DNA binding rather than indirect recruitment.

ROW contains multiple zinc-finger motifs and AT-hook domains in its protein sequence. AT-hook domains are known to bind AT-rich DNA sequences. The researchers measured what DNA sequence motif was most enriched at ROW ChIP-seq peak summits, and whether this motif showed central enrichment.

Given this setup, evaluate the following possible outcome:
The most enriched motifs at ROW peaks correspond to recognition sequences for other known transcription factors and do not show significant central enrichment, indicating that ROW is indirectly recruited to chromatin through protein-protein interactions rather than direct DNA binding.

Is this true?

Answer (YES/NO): NO